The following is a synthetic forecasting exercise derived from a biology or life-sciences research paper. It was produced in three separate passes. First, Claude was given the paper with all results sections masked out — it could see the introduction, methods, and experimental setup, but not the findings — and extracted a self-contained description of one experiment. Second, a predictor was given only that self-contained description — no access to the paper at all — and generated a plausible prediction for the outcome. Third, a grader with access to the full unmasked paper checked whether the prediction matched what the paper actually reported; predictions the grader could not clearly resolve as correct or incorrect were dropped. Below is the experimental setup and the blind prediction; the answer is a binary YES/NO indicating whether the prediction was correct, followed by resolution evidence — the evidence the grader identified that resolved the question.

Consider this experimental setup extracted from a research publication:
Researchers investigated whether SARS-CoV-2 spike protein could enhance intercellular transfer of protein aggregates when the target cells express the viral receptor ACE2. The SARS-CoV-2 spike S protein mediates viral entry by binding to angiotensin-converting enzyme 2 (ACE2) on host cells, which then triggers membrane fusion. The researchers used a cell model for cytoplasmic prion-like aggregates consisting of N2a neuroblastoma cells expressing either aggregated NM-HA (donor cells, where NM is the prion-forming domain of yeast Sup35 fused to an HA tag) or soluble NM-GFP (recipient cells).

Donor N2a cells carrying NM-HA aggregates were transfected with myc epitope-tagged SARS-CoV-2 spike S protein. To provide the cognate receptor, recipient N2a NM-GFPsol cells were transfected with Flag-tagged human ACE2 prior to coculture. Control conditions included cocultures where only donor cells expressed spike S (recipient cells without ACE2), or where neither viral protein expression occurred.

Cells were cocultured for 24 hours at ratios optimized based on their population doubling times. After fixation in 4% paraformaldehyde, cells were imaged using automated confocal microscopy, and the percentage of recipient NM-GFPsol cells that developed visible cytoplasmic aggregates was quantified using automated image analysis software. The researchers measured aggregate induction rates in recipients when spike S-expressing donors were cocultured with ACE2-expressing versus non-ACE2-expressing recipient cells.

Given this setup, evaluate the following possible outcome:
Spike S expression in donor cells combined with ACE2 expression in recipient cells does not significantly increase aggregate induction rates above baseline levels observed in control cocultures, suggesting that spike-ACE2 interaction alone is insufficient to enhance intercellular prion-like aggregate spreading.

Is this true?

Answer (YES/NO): NO